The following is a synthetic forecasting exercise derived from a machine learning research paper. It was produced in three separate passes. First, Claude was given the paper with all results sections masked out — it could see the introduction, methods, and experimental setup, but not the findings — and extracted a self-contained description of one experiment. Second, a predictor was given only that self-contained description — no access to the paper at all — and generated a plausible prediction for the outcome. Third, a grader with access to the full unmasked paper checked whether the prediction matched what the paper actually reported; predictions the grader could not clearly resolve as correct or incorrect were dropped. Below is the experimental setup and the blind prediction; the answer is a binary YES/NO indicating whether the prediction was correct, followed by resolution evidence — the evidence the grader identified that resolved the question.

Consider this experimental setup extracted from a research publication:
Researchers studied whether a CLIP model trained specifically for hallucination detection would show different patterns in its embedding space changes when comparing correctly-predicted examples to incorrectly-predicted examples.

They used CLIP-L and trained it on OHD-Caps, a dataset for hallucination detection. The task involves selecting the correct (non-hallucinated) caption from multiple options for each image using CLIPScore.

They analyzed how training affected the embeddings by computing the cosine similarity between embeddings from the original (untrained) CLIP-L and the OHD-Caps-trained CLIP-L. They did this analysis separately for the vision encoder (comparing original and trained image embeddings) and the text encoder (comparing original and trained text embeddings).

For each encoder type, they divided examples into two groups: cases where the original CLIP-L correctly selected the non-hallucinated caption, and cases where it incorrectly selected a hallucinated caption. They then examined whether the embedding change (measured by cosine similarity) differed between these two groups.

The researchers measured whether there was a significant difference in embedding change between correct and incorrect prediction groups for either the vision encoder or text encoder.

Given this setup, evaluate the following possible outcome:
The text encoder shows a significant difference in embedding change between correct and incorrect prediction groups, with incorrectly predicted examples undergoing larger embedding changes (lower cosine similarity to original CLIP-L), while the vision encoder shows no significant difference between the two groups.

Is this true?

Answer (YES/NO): NO